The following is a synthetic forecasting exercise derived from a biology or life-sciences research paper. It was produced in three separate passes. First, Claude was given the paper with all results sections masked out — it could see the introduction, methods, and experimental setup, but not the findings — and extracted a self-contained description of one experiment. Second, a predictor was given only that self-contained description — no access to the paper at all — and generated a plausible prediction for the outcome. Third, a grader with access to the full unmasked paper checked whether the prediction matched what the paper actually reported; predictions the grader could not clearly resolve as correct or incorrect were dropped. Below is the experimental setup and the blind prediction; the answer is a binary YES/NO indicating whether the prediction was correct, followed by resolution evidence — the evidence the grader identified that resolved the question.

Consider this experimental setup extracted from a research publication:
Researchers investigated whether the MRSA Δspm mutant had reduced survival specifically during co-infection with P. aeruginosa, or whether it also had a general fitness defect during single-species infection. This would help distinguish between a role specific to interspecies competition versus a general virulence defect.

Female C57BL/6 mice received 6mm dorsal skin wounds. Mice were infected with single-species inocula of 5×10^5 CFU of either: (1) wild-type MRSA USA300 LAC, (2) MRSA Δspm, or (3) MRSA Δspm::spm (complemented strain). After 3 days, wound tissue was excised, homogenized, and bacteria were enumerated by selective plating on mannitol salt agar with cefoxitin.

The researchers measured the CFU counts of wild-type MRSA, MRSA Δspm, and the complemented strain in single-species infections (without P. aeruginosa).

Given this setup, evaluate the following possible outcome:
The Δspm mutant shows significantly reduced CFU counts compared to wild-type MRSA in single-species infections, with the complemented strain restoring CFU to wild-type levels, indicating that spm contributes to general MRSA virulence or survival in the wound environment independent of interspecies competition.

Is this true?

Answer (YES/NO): NO